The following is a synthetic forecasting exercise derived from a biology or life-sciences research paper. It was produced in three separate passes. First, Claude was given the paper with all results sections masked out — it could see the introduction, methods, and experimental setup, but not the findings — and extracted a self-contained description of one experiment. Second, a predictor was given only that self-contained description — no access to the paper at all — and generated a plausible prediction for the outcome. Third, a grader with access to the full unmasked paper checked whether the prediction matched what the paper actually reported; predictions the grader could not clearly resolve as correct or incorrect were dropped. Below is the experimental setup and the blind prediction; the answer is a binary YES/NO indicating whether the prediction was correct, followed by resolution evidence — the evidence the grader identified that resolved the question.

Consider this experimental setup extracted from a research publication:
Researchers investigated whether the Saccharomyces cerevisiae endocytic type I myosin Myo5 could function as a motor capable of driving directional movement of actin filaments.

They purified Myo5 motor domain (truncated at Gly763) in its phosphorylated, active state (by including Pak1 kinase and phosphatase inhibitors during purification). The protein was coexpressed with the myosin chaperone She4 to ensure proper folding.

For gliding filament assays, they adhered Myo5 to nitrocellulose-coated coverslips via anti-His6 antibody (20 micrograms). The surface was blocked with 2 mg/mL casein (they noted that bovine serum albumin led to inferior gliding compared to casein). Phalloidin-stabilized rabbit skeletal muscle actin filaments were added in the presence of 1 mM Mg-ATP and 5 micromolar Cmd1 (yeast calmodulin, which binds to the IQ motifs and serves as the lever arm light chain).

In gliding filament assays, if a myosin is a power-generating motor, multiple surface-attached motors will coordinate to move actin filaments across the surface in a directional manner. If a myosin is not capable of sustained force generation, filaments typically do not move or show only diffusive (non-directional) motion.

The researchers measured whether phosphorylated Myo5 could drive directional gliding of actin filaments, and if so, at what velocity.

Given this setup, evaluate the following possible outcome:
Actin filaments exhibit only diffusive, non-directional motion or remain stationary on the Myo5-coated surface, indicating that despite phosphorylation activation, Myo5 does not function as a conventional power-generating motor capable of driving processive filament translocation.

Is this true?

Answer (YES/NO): NO